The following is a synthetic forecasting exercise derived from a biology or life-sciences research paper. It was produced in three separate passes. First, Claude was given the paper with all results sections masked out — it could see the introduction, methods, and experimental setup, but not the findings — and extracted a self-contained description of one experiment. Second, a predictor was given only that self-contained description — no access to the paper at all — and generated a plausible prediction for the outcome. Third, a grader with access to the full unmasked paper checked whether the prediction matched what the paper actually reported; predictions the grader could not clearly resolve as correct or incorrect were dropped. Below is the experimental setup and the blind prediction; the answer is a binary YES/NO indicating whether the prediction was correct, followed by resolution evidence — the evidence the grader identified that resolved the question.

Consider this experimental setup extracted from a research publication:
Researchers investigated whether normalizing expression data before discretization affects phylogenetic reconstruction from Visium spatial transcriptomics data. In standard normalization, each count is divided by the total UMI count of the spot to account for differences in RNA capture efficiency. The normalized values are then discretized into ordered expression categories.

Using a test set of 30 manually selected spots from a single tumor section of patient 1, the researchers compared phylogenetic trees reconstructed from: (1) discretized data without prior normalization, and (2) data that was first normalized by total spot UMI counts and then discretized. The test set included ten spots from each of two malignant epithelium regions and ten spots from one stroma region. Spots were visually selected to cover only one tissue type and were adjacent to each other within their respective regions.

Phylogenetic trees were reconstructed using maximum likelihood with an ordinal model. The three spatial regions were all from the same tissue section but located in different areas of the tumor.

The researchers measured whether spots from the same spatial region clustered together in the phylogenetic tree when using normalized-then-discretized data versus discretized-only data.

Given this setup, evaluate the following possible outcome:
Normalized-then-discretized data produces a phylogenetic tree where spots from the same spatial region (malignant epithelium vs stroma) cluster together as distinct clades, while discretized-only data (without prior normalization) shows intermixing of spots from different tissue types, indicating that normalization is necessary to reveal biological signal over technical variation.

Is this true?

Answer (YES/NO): NO